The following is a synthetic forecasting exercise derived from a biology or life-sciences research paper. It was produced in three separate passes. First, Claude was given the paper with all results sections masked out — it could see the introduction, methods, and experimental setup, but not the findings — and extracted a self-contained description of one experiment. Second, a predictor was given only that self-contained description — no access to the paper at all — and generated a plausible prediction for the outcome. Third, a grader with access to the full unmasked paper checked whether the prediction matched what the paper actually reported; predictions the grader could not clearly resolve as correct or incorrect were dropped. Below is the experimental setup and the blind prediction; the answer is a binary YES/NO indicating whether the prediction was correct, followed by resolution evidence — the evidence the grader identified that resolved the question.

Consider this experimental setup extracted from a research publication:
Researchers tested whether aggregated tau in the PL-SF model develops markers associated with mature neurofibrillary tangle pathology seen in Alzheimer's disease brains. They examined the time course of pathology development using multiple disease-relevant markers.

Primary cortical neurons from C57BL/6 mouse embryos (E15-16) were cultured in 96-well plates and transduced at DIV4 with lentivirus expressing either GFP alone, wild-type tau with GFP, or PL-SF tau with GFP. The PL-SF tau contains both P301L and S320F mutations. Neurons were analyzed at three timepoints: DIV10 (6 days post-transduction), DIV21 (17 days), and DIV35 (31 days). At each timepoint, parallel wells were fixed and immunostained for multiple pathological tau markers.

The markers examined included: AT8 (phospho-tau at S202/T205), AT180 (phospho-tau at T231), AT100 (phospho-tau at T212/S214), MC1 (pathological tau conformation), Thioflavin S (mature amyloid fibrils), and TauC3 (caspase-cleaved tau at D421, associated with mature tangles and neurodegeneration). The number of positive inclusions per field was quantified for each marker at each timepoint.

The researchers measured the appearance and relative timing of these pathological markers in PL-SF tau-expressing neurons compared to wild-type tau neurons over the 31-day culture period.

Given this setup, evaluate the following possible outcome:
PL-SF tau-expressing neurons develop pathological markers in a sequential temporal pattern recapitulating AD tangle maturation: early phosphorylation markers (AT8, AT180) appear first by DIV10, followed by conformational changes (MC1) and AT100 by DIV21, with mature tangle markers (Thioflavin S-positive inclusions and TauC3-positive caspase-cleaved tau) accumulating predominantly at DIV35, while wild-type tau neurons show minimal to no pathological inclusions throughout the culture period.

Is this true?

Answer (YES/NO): NO